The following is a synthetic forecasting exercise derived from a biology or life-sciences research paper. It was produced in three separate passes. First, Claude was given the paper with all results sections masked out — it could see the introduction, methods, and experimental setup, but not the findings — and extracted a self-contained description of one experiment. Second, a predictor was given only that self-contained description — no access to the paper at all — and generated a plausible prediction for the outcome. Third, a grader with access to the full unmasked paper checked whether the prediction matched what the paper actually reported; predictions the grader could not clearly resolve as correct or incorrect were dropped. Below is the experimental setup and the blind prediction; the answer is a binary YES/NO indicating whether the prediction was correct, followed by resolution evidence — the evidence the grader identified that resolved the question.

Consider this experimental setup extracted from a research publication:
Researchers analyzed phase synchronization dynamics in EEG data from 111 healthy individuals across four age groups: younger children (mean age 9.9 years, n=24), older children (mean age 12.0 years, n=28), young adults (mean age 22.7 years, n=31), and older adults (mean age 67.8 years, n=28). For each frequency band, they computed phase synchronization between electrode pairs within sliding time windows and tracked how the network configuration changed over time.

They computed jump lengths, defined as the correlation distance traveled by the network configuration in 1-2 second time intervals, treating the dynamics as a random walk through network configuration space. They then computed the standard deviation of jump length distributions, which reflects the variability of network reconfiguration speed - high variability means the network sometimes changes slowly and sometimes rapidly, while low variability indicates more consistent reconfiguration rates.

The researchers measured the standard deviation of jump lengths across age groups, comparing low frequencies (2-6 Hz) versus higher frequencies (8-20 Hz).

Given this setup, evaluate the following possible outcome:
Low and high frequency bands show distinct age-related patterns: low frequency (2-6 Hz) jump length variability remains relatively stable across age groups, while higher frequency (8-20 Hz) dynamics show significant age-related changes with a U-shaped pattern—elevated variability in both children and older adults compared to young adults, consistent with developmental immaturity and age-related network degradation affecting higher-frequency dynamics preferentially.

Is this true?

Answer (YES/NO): NO